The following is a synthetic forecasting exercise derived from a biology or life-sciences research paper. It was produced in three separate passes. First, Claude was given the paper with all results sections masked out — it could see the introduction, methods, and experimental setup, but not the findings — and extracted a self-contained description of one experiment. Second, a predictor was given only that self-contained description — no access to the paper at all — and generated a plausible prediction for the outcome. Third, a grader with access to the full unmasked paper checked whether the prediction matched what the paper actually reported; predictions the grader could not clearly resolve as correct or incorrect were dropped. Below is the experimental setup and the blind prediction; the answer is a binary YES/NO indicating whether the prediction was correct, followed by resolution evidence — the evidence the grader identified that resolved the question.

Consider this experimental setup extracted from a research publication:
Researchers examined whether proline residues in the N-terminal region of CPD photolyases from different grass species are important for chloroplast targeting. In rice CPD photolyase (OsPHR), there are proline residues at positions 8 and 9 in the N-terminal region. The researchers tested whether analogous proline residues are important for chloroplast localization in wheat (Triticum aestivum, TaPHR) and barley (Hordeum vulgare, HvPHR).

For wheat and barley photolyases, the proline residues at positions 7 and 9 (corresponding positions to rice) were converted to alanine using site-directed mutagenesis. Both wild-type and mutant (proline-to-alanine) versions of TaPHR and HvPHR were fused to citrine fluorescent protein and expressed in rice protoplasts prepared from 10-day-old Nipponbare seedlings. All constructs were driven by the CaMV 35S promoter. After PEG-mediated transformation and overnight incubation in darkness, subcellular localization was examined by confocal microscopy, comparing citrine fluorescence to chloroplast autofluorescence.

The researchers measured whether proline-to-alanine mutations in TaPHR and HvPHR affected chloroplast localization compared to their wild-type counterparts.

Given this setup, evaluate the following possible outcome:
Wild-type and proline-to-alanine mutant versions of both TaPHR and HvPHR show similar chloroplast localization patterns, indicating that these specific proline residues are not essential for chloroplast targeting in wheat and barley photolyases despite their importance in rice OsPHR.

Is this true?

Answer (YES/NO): NO